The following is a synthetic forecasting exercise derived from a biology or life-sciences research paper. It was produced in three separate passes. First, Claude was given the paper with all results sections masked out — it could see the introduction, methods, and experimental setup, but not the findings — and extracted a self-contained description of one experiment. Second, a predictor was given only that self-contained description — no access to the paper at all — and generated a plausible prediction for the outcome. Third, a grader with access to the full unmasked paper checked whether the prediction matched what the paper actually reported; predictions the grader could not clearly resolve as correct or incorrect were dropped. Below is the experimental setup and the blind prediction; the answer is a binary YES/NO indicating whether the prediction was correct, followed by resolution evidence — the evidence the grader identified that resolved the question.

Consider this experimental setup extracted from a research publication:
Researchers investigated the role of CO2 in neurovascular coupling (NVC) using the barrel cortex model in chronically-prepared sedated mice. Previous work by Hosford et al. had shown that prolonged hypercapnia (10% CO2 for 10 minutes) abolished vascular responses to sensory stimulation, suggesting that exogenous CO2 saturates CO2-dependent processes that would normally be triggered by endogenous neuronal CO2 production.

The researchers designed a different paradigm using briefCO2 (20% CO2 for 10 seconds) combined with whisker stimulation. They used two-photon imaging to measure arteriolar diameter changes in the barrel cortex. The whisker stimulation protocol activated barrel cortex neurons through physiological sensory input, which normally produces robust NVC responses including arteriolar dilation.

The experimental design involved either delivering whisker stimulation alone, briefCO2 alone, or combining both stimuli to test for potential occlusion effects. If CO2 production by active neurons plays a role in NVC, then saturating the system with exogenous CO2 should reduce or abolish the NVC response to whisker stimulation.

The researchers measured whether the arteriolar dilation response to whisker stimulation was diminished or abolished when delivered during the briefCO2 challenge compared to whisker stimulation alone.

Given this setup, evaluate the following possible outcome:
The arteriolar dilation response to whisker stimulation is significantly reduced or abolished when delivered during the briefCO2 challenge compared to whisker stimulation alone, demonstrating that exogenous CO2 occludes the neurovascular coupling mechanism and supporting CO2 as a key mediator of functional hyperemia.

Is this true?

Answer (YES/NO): NO